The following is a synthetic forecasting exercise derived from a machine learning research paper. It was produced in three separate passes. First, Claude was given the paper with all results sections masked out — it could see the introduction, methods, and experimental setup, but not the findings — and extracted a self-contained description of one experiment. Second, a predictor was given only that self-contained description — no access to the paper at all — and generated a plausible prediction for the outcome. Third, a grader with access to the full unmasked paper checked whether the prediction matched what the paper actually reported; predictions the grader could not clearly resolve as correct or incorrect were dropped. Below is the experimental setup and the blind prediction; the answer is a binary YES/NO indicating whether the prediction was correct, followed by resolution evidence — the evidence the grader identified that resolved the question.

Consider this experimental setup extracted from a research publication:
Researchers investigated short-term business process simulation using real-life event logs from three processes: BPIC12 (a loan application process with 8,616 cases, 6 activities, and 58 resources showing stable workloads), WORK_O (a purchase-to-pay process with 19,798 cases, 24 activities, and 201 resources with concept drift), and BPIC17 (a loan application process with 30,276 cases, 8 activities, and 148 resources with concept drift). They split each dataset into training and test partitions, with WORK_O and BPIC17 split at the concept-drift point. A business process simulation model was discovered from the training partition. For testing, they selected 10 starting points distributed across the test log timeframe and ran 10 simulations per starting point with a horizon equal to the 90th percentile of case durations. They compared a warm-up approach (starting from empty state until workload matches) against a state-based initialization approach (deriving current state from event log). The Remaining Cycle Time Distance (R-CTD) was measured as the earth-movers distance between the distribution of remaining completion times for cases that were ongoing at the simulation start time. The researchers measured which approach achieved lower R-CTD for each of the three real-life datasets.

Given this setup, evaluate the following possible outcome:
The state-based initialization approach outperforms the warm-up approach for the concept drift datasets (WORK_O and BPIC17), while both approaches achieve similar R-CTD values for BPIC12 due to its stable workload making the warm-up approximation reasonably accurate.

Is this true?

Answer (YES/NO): NO